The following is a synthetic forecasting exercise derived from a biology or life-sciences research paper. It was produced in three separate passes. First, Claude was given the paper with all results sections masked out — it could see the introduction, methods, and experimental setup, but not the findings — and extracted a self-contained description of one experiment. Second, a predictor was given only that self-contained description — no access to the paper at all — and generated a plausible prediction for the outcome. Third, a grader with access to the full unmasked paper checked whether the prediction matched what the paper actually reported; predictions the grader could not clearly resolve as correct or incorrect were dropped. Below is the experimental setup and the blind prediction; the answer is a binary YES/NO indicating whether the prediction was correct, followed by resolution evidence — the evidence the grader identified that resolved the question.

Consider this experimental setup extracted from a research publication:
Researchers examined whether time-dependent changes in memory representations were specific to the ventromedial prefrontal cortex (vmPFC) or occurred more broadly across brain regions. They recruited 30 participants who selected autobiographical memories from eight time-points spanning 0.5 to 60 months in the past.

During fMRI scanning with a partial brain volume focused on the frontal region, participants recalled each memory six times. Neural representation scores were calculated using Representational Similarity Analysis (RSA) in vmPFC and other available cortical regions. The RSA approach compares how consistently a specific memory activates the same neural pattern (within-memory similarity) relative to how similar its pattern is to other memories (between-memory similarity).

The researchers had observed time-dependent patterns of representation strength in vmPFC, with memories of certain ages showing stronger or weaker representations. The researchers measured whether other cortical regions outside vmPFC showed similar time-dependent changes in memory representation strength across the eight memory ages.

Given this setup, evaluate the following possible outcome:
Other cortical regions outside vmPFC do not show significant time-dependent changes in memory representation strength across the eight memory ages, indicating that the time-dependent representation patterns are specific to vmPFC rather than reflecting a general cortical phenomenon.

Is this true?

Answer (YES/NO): YES